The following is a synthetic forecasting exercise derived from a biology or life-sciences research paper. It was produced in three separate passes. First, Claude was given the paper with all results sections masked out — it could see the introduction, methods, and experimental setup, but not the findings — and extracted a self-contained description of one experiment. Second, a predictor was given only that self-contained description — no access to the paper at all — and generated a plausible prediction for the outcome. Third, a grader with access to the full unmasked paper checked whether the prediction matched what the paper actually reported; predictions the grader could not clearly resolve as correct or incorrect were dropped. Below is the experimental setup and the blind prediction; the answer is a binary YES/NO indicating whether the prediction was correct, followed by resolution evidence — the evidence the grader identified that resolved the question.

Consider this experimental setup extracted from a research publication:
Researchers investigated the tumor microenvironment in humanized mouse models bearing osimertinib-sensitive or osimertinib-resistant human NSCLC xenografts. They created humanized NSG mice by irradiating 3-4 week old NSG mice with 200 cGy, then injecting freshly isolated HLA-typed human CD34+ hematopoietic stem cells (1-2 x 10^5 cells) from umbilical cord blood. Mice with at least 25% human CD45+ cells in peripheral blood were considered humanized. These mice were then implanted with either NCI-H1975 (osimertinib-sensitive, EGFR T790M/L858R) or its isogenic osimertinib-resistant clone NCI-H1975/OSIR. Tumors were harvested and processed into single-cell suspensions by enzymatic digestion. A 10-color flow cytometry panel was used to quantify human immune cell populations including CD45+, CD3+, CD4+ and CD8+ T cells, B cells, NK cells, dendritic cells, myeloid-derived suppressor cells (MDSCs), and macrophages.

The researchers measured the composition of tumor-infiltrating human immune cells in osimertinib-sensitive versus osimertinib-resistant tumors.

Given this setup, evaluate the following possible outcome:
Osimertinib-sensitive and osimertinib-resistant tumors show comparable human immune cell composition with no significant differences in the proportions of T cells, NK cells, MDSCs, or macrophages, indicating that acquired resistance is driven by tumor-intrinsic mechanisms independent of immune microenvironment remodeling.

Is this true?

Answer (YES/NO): NO